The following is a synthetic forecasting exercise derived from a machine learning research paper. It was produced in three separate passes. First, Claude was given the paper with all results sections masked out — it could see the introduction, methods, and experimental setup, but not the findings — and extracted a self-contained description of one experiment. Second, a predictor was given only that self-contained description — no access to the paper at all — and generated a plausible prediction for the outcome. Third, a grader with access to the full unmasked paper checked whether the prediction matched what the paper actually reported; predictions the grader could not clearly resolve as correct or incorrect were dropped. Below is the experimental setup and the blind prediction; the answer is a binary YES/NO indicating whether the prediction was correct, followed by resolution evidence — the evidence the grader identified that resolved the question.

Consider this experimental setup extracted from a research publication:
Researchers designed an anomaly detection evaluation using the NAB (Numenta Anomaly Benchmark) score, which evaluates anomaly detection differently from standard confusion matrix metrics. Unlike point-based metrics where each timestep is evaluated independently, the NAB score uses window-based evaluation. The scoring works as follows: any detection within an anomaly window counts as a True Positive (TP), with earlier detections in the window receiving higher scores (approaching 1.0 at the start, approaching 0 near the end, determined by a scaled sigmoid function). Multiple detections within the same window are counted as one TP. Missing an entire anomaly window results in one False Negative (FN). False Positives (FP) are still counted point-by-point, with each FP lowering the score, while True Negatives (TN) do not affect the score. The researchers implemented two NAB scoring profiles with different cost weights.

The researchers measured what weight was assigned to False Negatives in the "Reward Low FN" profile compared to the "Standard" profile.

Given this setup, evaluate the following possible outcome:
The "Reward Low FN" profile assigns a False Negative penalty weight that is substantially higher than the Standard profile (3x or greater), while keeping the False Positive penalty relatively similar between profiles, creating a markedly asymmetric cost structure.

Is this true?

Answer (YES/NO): NO